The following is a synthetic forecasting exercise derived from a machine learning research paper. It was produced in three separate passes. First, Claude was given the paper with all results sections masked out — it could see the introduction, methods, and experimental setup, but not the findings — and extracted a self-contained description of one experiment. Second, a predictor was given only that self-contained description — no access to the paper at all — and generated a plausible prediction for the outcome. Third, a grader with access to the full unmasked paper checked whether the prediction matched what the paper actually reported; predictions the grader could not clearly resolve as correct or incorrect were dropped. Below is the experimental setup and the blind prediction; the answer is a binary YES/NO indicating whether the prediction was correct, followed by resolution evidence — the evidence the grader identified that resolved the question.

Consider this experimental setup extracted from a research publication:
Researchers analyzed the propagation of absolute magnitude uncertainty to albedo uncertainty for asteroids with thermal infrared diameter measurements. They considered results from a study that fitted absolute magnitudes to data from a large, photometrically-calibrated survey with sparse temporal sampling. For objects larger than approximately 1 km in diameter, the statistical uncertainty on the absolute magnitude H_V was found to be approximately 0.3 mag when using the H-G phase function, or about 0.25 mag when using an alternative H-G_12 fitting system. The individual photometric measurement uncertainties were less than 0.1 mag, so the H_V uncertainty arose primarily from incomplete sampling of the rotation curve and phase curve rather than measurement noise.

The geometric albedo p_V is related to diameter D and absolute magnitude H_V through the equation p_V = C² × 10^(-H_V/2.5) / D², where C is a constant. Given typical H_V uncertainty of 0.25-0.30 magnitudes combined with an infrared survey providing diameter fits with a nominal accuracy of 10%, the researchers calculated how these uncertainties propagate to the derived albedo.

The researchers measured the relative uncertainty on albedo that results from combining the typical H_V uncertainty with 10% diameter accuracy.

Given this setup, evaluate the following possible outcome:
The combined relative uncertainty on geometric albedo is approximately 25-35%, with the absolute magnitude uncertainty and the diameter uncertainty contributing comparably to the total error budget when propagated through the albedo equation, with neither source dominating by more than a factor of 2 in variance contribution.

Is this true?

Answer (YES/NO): NO